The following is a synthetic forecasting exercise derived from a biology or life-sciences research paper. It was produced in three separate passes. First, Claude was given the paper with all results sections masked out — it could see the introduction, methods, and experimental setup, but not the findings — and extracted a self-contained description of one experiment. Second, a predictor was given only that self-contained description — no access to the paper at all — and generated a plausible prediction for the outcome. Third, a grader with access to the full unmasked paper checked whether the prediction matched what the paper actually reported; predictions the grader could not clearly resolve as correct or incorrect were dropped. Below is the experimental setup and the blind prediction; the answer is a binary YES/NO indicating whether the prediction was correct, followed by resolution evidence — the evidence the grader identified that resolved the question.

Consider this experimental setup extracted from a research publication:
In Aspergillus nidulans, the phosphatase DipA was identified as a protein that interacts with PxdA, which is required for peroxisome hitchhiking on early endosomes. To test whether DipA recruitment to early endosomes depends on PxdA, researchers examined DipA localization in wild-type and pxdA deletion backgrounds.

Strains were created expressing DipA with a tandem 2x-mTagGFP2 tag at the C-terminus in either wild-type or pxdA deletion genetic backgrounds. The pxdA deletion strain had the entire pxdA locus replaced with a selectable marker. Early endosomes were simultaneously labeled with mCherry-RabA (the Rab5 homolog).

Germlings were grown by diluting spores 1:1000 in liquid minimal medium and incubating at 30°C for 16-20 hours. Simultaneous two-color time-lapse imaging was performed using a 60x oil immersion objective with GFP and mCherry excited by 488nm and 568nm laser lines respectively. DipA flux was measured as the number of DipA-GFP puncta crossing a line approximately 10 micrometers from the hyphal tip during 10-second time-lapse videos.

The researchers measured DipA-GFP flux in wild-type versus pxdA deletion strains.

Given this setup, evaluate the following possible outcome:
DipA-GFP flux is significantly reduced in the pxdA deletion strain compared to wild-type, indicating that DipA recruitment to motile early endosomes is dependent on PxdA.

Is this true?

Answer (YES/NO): YES